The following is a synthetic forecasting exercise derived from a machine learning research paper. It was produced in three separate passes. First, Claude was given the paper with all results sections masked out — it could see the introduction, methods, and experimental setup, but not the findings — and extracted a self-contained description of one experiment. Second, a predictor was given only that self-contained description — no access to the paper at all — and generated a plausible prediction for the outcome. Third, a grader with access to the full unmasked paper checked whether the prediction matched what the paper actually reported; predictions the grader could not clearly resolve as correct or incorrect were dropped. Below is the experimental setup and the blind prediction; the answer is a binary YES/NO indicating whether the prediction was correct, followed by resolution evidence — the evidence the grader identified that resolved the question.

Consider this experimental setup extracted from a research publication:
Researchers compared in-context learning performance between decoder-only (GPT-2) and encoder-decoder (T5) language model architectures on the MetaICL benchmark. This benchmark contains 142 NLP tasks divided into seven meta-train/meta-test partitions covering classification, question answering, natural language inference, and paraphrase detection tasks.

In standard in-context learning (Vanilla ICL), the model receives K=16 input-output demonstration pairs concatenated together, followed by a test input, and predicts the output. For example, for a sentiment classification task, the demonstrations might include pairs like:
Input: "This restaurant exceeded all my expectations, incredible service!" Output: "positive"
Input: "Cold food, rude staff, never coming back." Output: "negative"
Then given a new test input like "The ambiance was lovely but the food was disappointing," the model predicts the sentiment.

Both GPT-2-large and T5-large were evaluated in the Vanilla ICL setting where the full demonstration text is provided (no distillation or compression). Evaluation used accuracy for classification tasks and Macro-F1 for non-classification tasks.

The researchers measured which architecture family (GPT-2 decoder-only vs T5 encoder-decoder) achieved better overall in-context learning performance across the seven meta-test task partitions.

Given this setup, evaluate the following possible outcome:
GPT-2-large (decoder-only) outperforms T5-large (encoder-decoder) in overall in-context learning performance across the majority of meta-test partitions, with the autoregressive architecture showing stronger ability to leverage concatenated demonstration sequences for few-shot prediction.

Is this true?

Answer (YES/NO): YES